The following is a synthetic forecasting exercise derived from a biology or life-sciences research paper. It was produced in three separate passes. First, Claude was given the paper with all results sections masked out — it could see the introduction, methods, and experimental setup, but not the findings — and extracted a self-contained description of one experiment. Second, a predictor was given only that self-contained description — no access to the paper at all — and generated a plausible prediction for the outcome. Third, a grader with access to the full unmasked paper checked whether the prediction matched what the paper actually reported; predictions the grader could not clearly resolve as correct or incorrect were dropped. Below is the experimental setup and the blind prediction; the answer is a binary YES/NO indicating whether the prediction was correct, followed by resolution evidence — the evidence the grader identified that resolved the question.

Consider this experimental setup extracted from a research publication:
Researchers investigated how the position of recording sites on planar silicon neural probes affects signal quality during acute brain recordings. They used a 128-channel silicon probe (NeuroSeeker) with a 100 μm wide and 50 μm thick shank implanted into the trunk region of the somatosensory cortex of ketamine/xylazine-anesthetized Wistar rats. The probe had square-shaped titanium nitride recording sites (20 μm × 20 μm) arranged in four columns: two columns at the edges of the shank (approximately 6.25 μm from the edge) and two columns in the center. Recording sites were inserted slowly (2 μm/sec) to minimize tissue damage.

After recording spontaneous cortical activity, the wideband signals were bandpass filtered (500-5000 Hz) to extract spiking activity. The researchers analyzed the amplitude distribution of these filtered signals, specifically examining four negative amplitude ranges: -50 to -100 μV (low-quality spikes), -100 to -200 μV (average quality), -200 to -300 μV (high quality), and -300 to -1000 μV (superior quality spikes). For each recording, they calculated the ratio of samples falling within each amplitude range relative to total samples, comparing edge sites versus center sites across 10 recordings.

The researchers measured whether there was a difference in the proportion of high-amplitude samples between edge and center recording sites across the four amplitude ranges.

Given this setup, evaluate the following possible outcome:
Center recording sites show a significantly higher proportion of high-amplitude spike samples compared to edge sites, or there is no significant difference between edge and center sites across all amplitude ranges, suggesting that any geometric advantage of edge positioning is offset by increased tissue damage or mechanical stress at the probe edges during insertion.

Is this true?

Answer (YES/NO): NO